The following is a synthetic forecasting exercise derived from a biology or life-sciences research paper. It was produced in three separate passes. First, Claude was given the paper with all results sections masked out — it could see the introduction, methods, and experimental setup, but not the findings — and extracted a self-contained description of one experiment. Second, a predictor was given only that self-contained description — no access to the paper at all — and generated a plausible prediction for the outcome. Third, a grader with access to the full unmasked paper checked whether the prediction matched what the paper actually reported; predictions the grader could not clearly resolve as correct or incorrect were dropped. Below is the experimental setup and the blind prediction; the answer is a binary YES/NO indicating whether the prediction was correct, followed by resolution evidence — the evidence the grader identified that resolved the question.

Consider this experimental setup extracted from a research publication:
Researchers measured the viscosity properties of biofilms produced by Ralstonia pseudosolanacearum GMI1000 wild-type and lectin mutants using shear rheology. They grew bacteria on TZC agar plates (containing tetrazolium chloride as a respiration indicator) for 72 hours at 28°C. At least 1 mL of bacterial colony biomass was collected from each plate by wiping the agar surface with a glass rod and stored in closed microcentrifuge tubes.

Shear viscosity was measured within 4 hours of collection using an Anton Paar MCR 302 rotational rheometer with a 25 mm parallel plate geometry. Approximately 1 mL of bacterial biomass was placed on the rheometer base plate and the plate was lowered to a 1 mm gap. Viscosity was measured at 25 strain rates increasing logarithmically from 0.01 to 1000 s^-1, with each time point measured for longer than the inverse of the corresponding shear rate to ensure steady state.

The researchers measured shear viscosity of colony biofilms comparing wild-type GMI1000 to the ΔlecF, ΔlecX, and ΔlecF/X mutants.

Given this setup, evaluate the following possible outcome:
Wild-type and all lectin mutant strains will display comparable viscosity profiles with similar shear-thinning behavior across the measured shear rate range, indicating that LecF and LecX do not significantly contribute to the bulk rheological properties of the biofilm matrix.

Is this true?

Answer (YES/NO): NO